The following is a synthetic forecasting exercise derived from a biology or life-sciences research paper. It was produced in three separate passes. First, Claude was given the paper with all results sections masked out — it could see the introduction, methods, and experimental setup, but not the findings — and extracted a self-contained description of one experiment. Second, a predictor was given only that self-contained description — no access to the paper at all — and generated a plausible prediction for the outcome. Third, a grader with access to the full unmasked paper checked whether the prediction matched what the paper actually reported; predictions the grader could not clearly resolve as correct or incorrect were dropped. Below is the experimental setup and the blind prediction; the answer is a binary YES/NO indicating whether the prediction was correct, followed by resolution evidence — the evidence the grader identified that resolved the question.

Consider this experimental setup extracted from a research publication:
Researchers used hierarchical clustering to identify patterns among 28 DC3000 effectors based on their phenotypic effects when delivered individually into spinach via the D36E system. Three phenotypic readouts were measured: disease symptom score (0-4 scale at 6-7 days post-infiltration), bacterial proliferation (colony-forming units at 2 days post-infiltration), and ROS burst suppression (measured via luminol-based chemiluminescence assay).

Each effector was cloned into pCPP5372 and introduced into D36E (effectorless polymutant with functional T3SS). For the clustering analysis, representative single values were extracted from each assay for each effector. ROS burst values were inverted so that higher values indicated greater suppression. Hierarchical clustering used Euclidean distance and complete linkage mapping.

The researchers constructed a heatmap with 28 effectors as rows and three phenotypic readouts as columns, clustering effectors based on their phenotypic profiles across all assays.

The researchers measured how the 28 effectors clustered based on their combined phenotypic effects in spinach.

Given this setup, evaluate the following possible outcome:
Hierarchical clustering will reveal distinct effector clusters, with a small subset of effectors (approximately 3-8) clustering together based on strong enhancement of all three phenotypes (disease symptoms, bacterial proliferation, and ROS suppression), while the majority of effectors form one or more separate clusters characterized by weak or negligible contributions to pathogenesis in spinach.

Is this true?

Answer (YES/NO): NO